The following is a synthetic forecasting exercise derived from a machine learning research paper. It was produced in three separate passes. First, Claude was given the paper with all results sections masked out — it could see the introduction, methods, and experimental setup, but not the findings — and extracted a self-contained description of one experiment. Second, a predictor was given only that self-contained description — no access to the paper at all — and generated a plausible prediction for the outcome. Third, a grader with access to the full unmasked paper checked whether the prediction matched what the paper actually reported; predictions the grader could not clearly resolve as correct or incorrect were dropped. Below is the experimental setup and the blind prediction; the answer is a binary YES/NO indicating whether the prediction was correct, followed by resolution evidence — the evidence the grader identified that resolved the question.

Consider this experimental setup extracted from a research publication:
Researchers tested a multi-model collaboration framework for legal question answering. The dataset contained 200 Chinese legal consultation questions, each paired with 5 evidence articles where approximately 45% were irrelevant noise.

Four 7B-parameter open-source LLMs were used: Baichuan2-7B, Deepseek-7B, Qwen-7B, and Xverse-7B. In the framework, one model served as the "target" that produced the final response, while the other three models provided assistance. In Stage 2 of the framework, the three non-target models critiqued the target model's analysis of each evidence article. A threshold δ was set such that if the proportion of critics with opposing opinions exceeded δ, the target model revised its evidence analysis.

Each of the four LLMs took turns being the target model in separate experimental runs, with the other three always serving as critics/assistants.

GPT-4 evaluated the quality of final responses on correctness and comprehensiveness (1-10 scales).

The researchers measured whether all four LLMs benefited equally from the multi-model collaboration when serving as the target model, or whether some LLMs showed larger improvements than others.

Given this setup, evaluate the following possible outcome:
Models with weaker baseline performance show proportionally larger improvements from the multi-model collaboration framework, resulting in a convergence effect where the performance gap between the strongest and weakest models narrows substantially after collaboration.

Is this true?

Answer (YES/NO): NO